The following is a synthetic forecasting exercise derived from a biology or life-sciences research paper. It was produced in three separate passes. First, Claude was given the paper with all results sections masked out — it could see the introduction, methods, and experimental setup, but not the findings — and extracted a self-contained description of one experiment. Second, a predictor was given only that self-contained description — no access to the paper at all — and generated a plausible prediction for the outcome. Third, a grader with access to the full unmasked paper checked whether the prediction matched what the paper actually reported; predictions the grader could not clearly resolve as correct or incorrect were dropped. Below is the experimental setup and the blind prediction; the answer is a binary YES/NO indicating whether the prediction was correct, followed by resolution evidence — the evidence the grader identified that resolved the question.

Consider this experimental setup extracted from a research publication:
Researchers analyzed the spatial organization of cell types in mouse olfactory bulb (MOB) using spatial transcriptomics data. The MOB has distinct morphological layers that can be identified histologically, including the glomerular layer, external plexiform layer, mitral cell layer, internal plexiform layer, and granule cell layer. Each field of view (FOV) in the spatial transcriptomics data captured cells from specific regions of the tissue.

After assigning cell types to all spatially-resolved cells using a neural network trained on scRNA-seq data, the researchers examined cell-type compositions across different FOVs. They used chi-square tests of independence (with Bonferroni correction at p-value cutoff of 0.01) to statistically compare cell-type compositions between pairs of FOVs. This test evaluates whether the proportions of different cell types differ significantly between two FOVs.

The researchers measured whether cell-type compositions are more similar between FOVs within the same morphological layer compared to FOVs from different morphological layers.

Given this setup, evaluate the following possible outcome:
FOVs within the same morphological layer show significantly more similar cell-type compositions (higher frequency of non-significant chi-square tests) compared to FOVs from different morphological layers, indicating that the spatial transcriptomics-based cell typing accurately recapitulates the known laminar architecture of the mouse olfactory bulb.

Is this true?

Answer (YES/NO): YES